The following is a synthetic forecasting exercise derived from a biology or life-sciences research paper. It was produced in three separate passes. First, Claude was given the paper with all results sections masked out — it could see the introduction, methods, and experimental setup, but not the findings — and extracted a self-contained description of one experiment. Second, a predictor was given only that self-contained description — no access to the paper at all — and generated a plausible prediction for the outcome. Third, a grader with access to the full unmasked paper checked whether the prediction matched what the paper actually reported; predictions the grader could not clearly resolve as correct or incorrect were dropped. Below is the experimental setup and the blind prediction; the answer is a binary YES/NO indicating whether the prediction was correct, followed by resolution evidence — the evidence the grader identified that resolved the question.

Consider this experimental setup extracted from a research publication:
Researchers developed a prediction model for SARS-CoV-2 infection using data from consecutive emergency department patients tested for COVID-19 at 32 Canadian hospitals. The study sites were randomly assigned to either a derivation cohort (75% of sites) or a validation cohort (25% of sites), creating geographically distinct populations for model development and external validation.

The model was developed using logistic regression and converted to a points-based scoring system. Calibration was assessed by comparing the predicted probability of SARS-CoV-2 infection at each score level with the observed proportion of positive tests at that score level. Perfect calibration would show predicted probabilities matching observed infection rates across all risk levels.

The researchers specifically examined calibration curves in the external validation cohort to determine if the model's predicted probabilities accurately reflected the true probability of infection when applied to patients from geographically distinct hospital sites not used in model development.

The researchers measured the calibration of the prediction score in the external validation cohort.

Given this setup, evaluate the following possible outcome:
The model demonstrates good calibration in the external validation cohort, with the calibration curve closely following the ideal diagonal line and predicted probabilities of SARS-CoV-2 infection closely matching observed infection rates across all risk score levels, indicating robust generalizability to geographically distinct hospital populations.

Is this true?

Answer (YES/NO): YES